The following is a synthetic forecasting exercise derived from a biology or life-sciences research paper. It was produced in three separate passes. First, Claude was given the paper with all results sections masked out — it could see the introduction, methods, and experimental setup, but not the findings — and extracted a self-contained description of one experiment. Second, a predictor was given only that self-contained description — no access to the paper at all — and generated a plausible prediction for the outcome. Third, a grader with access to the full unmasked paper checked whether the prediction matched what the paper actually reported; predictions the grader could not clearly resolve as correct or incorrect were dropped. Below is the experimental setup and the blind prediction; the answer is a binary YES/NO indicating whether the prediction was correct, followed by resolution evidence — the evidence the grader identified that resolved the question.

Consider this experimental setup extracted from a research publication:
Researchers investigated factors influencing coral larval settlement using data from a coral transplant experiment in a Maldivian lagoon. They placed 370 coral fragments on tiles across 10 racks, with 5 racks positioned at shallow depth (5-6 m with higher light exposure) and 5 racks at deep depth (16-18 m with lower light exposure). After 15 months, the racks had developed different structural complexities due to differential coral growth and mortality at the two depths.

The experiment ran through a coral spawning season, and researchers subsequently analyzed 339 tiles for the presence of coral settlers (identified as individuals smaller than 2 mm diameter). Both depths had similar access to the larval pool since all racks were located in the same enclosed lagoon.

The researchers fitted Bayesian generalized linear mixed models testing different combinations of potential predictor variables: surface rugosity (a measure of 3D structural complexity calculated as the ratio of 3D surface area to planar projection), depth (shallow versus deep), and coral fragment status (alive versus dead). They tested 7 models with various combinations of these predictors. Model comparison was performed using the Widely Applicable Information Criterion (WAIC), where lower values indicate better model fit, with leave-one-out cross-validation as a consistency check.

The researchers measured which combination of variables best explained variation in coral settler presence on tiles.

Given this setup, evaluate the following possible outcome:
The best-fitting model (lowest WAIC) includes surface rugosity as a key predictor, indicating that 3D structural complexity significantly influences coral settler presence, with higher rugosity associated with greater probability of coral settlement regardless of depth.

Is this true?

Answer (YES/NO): YES